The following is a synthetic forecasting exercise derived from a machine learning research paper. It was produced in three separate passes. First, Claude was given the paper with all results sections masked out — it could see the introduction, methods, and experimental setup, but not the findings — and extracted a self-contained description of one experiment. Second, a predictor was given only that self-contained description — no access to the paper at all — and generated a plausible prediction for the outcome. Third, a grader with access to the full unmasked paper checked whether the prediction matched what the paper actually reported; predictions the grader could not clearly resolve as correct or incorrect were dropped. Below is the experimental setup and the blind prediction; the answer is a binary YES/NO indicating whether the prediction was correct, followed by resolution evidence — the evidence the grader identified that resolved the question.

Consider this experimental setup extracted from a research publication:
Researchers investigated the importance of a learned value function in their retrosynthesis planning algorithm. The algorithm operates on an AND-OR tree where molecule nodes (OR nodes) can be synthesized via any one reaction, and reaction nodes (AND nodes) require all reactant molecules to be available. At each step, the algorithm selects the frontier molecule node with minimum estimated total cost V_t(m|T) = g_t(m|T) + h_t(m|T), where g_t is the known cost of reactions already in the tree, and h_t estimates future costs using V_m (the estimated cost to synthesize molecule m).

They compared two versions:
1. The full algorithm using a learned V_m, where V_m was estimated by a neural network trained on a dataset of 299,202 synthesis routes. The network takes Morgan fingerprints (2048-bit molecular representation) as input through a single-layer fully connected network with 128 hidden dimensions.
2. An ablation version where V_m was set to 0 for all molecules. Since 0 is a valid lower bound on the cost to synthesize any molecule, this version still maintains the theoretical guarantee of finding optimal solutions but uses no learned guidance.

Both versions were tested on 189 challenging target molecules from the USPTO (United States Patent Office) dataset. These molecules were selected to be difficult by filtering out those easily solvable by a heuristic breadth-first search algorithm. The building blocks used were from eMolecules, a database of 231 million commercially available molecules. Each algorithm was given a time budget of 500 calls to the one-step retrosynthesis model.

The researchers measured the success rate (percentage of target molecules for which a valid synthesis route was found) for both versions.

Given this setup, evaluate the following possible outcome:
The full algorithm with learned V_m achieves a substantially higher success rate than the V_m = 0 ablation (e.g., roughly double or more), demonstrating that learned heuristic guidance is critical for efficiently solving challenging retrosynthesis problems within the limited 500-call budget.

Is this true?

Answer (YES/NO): NO